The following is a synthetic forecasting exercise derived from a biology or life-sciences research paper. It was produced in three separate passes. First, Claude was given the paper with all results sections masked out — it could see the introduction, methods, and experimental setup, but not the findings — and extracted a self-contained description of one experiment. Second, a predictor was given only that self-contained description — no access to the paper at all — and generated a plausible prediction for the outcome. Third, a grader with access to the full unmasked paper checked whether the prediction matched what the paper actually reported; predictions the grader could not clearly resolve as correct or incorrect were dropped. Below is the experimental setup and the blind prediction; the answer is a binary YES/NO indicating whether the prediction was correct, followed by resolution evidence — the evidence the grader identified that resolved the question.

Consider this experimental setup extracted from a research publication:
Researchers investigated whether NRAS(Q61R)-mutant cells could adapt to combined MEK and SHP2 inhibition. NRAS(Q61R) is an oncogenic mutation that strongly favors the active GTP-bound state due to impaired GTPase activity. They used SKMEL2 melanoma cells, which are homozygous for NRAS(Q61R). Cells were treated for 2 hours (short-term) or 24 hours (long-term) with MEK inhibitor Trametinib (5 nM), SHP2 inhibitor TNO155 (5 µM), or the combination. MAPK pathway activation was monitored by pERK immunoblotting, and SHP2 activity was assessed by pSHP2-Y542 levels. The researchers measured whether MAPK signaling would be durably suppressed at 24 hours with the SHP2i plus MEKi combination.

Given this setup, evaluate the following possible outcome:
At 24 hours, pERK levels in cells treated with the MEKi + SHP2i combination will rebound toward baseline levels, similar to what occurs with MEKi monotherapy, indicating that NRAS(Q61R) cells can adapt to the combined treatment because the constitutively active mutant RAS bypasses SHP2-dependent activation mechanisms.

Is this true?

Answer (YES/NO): YES